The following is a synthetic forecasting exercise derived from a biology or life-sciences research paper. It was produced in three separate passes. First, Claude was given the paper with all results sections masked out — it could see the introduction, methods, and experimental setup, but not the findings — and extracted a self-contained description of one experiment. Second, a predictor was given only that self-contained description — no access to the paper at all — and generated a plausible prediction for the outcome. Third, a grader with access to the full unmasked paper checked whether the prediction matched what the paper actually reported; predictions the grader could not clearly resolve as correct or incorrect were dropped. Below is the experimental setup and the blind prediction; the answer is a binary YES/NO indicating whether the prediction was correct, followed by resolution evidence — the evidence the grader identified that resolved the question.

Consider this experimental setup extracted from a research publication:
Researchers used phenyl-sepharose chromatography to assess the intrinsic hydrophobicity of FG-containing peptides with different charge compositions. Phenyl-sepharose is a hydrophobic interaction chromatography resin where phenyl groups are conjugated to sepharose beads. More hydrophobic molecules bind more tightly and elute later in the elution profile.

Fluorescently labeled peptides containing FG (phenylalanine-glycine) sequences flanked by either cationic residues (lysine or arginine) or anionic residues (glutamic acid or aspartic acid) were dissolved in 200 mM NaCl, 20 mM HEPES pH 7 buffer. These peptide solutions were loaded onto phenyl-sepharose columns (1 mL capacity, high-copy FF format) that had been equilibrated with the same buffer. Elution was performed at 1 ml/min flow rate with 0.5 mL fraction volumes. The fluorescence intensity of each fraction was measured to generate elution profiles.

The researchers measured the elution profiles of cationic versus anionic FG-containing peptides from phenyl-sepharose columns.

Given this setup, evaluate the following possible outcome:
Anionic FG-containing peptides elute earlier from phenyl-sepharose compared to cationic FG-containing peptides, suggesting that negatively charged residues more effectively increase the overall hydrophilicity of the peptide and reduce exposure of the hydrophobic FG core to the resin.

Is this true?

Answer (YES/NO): NO